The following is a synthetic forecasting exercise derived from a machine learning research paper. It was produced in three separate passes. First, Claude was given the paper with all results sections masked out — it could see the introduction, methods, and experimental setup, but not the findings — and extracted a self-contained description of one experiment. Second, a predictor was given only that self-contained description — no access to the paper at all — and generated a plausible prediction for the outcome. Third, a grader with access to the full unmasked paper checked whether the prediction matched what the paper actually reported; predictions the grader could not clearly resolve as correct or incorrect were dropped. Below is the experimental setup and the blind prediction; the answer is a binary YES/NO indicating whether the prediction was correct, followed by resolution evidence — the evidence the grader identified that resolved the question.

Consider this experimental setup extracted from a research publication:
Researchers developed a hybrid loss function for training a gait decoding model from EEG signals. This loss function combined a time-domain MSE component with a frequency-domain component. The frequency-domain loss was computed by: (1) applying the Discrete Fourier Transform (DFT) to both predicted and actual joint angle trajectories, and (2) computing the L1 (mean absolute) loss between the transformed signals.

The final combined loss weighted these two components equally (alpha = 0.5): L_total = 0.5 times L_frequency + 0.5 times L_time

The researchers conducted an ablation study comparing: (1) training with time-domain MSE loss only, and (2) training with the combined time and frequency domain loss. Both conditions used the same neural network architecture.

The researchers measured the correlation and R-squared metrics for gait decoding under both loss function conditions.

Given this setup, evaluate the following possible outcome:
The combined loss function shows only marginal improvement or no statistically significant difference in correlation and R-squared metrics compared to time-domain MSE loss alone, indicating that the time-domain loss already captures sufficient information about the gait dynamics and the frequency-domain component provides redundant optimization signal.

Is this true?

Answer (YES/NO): NO